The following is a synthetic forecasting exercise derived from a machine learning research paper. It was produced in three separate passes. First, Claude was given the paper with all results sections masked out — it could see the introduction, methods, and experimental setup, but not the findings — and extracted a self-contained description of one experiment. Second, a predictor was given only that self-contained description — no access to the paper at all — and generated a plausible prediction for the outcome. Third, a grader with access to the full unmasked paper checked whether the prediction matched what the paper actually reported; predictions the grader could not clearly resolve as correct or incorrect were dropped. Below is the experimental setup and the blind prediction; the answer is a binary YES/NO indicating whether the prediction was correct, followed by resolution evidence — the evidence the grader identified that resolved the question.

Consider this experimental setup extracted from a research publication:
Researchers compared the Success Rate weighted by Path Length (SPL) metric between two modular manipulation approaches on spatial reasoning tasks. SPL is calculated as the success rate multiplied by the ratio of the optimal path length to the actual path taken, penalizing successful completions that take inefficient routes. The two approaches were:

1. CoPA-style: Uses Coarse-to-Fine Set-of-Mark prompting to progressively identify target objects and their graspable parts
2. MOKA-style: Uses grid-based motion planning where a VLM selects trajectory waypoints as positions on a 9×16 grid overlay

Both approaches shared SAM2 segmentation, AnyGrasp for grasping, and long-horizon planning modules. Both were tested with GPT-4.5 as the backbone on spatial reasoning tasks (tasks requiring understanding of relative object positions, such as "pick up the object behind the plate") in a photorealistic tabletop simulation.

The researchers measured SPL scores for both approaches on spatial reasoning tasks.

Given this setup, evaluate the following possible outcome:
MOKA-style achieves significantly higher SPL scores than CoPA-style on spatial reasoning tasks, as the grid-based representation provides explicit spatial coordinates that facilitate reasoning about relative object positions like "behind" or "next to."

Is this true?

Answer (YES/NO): NO